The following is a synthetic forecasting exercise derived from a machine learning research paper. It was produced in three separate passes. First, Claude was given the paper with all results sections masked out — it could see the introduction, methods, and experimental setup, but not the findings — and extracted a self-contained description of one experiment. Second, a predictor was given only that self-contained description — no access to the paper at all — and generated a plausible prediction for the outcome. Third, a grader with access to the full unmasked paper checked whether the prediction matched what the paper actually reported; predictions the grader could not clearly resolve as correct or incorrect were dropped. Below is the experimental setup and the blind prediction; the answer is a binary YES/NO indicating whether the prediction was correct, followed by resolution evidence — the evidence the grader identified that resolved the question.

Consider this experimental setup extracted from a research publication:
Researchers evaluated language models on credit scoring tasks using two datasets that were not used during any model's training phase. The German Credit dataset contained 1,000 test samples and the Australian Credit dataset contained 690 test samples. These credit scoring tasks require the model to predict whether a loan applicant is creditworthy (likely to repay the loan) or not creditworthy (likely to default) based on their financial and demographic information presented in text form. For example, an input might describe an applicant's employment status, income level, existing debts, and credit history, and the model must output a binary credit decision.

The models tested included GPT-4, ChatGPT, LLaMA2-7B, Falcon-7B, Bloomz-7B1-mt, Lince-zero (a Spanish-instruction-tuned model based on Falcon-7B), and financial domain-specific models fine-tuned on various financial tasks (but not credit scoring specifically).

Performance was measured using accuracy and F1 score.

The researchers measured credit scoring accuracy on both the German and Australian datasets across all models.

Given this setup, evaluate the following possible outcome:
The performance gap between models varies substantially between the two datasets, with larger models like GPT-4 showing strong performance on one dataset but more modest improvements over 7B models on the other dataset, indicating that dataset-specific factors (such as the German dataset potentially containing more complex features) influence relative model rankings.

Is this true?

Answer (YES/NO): NO